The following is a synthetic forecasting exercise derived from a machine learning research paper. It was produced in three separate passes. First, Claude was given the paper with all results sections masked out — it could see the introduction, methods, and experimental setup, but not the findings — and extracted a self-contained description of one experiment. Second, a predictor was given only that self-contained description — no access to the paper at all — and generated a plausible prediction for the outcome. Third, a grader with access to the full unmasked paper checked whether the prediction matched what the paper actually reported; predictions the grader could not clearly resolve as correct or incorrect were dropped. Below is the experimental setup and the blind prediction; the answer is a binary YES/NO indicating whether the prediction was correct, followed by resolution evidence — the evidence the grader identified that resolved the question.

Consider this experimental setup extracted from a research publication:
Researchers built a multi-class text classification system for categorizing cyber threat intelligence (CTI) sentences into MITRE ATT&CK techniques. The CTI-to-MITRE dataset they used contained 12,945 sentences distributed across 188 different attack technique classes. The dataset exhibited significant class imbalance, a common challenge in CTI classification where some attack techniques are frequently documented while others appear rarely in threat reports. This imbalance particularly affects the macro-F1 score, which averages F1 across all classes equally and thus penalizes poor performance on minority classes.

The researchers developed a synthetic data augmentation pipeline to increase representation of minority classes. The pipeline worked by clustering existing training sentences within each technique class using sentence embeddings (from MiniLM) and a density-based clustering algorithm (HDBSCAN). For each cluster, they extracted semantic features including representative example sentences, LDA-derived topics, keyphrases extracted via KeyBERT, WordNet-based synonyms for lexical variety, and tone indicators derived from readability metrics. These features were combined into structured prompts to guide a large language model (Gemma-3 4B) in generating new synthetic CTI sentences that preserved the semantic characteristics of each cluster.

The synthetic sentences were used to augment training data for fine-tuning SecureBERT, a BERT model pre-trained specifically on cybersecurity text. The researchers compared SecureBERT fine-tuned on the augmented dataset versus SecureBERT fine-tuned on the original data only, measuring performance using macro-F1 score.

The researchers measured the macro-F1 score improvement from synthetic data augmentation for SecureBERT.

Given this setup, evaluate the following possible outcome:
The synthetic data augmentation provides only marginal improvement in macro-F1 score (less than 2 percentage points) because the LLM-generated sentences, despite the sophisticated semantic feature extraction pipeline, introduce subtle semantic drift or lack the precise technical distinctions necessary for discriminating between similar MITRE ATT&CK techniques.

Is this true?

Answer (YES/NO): NO